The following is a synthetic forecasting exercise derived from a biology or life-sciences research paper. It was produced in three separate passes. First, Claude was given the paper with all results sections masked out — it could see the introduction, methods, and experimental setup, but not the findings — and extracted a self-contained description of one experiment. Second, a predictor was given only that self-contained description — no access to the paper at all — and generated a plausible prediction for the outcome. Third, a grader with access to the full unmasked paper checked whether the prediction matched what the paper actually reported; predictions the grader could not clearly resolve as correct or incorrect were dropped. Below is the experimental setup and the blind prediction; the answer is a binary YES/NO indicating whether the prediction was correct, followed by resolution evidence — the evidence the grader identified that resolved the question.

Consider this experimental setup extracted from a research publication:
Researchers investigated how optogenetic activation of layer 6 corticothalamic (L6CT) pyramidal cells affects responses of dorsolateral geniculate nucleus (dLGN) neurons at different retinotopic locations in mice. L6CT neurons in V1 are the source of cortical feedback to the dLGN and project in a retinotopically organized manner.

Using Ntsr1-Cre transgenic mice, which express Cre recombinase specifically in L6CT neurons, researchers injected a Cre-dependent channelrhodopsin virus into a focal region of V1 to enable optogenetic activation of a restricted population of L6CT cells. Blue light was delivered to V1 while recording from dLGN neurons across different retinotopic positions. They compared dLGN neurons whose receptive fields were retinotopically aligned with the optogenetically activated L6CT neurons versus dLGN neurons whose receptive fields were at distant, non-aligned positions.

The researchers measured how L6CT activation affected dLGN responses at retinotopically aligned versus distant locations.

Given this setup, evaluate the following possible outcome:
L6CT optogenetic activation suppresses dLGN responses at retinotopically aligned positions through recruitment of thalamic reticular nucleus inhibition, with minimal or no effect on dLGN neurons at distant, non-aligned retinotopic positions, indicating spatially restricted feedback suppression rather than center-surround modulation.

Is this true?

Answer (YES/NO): NO